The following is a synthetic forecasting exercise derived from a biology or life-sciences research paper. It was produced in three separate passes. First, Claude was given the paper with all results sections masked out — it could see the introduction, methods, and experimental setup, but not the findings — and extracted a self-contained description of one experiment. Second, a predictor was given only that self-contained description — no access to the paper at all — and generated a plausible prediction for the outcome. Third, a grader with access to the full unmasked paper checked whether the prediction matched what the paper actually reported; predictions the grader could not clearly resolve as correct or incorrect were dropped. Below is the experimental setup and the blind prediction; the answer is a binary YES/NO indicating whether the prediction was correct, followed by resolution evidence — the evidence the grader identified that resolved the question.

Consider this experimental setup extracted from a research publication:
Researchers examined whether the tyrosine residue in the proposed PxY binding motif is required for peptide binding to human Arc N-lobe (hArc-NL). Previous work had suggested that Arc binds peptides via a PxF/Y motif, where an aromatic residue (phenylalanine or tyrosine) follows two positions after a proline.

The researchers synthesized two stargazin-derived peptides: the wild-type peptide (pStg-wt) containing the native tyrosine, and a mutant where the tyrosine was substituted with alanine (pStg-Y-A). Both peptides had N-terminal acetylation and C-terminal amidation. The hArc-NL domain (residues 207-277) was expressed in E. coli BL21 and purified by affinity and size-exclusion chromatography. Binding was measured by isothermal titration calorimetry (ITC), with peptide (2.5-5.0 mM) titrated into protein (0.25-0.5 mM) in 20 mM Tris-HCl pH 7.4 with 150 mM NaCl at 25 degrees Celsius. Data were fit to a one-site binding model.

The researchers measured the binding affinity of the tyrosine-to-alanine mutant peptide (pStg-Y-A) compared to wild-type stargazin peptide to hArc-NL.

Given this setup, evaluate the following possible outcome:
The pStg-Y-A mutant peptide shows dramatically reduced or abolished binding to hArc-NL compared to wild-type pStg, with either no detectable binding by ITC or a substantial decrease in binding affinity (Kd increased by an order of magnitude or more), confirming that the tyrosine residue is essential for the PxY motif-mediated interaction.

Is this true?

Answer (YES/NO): YES